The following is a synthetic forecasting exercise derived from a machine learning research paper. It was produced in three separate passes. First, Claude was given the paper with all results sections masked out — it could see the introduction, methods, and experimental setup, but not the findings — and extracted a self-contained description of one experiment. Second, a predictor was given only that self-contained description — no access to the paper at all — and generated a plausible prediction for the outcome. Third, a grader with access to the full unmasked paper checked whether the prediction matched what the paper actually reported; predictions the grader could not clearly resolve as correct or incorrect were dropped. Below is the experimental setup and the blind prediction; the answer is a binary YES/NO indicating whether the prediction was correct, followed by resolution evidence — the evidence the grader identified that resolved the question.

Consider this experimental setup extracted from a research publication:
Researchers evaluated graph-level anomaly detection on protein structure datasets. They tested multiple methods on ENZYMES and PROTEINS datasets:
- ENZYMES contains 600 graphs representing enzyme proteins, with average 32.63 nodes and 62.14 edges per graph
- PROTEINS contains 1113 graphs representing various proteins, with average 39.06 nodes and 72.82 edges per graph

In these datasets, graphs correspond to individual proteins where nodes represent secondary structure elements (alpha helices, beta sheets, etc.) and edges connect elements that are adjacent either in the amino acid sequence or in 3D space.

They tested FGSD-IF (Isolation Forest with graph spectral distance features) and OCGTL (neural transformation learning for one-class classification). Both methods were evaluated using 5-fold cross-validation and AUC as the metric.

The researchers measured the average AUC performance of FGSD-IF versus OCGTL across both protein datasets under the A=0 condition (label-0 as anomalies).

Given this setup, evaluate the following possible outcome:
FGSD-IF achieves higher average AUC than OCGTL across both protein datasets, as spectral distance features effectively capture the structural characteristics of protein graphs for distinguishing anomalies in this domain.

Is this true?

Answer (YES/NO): NO